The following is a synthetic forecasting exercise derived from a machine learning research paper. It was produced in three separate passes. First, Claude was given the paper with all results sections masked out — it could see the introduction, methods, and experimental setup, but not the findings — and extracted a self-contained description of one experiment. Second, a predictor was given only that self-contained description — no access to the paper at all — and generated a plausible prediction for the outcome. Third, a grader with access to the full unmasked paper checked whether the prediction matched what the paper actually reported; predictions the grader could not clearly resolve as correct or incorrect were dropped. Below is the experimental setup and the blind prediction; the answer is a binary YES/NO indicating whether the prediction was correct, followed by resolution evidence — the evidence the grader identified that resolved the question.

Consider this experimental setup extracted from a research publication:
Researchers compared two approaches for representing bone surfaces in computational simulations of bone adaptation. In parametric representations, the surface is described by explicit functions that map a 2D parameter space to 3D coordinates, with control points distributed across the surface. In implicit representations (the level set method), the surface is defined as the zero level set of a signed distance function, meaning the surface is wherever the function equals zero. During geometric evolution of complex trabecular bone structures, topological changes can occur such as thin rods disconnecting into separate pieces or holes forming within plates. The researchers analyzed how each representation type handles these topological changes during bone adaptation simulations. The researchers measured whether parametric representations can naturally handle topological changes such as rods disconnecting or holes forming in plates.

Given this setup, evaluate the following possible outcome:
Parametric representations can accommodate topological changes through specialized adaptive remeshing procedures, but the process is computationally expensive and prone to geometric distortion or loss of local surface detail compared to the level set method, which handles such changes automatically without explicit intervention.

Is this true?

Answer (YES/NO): YES